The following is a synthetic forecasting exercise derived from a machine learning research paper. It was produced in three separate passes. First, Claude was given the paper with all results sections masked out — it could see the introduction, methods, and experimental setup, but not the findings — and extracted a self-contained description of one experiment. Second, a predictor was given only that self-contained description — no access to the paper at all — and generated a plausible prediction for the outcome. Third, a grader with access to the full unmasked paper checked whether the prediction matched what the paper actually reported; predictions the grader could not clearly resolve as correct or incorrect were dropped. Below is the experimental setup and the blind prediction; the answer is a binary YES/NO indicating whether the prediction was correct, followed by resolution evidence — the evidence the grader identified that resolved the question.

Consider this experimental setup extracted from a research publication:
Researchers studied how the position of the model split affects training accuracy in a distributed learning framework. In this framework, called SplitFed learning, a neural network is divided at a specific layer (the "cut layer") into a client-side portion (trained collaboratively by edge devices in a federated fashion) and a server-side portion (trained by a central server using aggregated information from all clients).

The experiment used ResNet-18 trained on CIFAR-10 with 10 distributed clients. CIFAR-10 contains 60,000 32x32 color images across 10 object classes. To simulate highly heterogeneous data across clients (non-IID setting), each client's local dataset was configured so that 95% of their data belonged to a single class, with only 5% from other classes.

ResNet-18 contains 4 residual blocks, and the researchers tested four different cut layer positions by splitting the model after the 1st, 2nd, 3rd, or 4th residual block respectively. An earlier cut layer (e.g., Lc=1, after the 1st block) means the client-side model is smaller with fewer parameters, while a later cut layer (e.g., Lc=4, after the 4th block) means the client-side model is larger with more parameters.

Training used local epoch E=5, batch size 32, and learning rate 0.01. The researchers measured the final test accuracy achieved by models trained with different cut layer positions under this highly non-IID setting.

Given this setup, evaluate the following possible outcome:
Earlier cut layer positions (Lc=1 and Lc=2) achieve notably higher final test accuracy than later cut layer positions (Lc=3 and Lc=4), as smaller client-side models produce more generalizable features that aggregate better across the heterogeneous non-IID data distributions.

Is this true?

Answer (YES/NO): NO